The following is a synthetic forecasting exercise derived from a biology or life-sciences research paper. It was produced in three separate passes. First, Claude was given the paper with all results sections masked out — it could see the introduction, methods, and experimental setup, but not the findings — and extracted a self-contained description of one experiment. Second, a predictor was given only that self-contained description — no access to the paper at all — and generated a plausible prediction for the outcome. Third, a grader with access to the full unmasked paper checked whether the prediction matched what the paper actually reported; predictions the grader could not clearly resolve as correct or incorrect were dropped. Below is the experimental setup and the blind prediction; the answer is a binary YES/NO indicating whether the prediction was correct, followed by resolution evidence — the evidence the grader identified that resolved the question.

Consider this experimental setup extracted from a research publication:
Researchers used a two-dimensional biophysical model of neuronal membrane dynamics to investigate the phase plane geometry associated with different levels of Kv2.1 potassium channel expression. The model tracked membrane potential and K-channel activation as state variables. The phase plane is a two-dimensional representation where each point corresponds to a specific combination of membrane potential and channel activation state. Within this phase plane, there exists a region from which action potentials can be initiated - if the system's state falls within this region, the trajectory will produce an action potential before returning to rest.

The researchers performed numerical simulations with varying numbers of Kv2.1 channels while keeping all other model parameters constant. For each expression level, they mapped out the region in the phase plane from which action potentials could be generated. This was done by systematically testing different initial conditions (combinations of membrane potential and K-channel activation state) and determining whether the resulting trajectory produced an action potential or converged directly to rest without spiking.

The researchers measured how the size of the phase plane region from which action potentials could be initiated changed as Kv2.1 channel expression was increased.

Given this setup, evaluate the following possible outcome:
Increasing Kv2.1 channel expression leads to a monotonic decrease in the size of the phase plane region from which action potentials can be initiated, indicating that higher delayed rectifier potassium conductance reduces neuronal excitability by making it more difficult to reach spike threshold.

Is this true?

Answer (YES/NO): YES